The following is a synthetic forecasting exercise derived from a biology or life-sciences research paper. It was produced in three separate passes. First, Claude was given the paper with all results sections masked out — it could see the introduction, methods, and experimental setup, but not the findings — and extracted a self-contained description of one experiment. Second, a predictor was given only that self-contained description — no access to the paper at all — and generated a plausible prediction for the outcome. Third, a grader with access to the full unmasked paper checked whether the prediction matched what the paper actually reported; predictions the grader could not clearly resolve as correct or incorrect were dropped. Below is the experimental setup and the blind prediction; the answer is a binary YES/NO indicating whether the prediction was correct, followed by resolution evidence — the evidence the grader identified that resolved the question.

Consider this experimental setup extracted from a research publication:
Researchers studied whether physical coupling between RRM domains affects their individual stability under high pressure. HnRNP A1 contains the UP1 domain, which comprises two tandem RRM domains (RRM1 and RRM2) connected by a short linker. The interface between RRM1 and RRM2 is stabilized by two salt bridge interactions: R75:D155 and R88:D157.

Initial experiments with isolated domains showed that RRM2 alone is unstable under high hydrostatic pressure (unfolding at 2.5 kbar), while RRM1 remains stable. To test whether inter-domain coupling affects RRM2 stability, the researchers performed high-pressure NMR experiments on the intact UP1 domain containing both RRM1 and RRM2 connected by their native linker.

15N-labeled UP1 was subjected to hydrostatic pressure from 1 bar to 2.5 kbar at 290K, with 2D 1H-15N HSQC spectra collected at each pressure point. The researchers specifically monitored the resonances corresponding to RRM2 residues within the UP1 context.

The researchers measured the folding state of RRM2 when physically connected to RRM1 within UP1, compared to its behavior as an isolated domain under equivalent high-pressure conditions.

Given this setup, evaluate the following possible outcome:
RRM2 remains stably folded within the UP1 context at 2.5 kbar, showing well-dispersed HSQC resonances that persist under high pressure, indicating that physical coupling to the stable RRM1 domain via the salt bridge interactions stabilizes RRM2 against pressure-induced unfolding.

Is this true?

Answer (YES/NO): YES